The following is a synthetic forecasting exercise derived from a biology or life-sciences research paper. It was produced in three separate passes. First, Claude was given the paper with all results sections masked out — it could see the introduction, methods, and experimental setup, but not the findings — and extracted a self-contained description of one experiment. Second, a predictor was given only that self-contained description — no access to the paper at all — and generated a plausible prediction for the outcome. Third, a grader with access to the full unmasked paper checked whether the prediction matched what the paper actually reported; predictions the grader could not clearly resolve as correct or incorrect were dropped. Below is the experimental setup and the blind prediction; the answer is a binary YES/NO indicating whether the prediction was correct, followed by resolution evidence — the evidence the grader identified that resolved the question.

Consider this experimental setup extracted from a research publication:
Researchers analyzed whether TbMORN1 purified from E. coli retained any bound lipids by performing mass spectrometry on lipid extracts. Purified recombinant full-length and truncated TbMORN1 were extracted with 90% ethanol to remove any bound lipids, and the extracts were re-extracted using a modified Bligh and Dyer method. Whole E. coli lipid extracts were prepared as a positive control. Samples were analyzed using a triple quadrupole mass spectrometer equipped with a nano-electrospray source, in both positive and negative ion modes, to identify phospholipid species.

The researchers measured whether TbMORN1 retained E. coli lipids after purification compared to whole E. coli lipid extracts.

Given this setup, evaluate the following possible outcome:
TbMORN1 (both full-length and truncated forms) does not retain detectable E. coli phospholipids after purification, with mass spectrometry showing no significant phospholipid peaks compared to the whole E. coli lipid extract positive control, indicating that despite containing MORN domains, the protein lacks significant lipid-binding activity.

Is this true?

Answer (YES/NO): NO